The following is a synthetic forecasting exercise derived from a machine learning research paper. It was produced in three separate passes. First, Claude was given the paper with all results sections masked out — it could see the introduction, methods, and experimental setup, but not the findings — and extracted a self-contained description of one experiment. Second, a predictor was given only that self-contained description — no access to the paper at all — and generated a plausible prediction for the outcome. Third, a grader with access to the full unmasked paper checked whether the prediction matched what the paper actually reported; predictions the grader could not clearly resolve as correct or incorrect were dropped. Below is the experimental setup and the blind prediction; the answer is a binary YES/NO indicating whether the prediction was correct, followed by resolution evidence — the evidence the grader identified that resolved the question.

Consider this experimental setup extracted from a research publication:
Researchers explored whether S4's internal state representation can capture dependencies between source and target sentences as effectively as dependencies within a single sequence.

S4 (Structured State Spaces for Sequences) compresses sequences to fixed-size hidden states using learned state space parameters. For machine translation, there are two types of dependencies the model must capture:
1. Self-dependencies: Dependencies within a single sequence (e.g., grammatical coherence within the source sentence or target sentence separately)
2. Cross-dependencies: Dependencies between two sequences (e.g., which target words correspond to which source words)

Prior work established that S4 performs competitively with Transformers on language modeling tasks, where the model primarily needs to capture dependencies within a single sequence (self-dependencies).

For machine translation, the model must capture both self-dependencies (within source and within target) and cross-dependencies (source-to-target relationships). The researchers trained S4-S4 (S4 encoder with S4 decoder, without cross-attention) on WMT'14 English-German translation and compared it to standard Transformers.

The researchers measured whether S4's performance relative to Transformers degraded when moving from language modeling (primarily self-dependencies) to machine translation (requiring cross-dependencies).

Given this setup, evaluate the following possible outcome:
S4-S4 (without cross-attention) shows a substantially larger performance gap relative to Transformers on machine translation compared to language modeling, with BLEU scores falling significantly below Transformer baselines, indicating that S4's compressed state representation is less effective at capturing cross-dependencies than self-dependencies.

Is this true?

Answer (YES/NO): YES